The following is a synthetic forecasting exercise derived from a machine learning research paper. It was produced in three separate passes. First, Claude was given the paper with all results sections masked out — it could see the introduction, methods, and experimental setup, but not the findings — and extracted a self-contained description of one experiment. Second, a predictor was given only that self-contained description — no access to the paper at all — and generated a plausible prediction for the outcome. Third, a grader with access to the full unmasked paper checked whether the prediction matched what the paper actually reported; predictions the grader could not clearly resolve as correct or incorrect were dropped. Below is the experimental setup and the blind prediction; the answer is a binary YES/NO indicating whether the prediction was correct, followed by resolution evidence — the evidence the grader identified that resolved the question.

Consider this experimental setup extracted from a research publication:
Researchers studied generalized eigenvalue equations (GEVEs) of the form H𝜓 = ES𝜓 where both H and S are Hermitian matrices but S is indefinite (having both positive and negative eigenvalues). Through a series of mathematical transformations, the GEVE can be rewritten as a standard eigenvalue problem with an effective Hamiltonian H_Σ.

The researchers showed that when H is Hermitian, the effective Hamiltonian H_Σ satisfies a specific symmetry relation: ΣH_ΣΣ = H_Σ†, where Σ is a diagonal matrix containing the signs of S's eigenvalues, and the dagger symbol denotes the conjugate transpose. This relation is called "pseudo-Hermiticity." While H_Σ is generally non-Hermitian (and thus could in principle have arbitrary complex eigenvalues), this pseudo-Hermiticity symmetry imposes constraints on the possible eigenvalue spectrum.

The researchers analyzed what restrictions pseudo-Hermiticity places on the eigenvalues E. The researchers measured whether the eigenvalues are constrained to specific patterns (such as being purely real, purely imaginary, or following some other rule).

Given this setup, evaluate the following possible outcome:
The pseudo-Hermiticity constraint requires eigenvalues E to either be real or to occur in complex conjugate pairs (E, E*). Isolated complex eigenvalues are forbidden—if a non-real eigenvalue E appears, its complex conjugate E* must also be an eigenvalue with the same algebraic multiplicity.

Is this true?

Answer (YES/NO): YES